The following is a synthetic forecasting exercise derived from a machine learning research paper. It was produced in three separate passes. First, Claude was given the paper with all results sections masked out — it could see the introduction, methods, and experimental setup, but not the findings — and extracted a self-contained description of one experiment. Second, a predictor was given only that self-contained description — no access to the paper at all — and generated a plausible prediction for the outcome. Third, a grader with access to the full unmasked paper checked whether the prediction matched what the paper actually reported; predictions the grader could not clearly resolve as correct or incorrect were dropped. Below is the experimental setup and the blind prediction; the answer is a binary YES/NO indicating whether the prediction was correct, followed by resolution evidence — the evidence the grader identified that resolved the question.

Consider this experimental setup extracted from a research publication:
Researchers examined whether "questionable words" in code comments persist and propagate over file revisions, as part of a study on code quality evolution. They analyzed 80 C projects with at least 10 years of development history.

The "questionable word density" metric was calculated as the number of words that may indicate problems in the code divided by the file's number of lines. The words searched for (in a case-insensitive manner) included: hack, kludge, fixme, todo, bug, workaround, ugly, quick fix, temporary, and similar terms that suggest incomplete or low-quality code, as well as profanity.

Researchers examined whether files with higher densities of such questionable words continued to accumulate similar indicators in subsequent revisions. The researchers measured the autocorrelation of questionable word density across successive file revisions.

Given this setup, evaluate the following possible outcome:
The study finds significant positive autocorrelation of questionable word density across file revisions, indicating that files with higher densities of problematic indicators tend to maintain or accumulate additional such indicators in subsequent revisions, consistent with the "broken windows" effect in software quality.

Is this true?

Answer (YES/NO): YES